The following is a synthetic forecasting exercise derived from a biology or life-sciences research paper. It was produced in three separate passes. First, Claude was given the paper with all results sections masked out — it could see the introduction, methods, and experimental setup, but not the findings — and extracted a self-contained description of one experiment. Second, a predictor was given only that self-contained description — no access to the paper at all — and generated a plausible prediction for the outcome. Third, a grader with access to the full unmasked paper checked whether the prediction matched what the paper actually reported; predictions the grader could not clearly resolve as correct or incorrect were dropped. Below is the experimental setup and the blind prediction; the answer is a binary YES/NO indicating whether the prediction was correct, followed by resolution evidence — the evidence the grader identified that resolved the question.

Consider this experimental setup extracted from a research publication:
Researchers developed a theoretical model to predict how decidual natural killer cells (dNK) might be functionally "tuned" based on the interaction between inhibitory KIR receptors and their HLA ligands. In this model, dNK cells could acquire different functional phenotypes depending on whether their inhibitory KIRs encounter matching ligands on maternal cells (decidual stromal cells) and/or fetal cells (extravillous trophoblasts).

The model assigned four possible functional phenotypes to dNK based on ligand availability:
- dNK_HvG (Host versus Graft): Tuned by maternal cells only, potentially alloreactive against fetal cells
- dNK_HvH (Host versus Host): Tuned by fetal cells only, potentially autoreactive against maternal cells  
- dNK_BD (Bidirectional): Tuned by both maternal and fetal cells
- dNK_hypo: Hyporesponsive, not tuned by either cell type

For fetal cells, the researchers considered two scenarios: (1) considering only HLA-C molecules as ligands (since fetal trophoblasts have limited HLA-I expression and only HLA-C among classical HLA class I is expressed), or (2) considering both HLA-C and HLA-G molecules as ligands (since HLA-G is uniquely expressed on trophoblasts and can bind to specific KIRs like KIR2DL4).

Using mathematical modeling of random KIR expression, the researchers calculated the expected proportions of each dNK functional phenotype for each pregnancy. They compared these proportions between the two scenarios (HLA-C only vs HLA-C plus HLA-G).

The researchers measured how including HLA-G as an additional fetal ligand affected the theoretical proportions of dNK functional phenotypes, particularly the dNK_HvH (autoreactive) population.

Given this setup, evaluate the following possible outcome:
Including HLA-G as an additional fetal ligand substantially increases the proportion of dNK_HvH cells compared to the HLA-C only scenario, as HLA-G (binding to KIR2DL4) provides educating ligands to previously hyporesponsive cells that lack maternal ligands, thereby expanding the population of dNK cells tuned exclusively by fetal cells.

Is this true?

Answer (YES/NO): YES